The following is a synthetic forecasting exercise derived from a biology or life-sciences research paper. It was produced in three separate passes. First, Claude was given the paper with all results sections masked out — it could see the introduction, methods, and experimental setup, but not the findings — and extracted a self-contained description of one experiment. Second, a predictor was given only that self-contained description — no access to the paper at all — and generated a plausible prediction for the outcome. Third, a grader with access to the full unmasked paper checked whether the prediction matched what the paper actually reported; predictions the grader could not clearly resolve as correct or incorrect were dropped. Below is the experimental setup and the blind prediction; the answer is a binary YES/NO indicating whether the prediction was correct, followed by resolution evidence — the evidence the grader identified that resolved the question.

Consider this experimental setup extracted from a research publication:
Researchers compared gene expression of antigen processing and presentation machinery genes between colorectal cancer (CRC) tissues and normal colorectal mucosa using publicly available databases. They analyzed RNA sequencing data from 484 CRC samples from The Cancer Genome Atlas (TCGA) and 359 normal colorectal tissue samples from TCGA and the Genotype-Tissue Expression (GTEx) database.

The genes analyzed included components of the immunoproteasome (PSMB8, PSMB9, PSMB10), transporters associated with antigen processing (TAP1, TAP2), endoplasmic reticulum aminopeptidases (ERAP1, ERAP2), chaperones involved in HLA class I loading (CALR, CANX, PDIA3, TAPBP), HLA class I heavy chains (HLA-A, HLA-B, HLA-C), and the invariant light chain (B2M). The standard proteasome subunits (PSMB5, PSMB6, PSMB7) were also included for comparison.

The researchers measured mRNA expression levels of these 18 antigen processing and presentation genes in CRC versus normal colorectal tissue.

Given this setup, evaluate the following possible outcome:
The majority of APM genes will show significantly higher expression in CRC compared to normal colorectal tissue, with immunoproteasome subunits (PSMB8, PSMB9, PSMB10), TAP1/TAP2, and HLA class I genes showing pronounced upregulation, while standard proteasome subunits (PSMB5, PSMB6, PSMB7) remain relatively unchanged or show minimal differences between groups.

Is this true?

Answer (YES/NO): NO